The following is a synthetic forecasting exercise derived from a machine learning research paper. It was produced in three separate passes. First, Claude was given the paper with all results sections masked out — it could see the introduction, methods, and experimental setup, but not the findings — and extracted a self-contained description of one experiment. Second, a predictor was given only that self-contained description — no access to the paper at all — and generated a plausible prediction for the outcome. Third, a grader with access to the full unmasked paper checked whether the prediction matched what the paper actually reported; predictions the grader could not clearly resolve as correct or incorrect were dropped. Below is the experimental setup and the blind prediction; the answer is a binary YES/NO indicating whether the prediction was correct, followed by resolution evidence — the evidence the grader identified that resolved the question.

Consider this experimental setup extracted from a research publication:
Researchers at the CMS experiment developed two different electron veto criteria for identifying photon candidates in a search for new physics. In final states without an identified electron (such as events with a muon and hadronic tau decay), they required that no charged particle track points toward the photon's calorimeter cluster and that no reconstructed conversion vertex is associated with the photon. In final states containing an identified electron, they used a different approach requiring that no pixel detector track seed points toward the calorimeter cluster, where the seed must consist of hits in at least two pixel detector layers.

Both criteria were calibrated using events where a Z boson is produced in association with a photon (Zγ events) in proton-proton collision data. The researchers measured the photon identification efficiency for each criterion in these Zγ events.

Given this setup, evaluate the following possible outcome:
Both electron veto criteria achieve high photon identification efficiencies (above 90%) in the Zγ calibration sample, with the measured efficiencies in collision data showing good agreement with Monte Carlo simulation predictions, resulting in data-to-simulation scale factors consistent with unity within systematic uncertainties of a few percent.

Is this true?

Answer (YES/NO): NO